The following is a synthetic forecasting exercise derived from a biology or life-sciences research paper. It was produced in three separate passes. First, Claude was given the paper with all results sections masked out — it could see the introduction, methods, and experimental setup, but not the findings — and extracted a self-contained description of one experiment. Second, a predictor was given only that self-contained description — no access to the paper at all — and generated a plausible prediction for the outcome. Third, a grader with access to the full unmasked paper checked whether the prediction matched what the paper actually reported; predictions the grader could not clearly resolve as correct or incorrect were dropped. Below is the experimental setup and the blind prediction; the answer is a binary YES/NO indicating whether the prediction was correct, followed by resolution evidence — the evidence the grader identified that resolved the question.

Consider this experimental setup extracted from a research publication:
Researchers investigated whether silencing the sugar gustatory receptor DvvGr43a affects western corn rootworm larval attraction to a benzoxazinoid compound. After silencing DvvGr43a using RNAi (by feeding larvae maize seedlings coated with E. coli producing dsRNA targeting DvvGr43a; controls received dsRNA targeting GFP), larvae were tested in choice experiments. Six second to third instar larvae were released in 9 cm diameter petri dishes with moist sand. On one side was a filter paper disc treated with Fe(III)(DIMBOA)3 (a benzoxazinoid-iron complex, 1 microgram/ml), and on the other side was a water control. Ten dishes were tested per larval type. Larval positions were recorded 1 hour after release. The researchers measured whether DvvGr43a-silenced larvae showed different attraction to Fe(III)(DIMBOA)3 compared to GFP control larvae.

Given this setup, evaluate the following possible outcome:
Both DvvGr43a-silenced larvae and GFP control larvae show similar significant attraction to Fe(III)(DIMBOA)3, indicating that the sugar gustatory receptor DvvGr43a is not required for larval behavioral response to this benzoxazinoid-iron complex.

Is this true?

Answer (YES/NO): YES